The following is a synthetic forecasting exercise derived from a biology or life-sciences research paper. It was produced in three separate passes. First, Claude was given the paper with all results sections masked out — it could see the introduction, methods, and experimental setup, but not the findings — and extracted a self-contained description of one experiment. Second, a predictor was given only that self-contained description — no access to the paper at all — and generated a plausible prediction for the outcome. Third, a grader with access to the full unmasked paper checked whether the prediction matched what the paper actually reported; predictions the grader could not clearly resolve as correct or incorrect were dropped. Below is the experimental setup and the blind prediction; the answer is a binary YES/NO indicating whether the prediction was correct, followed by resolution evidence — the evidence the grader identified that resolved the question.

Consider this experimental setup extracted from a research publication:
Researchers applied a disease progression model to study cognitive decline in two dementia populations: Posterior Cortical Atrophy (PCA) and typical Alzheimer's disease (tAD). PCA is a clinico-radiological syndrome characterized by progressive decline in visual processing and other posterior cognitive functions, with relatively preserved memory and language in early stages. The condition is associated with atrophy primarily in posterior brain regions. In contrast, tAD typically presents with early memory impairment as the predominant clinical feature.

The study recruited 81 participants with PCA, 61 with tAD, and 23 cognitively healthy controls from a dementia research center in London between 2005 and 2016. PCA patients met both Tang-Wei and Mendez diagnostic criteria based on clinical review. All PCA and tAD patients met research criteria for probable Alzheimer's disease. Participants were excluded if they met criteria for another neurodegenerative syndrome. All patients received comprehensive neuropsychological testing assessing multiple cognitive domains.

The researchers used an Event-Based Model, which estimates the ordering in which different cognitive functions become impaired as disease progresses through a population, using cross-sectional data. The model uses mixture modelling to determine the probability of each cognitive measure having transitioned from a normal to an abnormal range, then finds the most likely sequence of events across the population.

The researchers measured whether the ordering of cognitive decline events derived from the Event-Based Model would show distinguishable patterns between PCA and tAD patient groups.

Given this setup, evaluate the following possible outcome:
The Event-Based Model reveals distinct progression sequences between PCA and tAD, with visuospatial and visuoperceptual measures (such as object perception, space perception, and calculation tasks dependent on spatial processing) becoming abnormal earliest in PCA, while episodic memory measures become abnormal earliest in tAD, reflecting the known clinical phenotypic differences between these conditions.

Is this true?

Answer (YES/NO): YES